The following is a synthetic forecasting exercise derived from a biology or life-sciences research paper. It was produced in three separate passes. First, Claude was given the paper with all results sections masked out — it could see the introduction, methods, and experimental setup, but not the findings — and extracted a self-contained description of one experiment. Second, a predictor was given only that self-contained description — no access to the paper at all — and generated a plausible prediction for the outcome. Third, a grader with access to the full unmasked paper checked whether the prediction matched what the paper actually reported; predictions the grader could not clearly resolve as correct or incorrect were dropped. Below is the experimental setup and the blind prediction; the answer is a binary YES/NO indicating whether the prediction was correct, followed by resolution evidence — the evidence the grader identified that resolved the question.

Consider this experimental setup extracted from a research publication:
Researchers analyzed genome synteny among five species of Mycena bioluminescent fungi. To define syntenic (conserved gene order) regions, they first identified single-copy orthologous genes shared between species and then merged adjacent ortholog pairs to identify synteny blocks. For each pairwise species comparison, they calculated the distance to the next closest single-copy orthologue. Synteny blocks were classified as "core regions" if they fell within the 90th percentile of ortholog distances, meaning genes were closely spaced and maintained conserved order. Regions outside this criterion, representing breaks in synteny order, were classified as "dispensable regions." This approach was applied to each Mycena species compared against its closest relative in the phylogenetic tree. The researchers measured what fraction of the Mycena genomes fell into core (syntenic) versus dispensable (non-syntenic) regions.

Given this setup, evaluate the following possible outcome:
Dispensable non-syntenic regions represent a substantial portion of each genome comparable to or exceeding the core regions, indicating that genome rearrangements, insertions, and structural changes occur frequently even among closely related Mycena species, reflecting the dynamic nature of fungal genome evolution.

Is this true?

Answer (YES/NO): YES